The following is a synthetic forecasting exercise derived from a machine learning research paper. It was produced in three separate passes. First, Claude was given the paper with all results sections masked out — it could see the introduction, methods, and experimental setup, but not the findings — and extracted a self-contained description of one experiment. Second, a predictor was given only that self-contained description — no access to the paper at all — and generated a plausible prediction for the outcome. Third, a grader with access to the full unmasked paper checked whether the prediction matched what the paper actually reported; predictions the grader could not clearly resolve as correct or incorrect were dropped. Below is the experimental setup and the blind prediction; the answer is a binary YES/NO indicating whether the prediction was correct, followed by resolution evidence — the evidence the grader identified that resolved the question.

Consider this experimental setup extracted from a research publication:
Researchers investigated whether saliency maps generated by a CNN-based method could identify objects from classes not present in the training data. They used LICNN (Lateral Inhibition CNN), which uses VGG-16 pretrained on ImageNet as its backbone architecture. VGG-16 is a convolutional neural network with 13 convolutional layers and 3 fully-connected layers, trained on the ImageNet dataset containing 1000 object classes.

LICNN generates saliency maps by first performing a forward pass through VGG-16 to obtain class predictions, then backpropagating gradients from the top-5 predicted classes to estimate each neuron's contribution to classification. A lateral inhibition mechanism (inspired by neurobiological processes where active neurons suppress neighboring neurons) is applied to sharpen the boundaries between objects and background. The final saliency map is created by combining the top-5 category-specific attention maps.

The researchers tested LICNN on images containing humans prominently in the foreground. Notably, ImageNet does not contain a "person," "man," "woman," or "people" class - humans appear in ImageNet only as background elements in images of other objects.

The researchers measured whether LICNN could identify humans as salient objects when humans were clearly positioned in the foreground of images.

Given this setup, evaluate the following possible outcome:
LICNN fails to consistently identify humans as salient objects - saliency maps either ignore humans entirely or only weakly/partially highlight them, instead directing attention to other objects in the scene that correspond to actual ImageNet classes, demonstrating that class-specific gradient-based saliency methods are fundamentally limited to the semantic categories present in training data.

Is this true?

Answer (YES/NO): YES